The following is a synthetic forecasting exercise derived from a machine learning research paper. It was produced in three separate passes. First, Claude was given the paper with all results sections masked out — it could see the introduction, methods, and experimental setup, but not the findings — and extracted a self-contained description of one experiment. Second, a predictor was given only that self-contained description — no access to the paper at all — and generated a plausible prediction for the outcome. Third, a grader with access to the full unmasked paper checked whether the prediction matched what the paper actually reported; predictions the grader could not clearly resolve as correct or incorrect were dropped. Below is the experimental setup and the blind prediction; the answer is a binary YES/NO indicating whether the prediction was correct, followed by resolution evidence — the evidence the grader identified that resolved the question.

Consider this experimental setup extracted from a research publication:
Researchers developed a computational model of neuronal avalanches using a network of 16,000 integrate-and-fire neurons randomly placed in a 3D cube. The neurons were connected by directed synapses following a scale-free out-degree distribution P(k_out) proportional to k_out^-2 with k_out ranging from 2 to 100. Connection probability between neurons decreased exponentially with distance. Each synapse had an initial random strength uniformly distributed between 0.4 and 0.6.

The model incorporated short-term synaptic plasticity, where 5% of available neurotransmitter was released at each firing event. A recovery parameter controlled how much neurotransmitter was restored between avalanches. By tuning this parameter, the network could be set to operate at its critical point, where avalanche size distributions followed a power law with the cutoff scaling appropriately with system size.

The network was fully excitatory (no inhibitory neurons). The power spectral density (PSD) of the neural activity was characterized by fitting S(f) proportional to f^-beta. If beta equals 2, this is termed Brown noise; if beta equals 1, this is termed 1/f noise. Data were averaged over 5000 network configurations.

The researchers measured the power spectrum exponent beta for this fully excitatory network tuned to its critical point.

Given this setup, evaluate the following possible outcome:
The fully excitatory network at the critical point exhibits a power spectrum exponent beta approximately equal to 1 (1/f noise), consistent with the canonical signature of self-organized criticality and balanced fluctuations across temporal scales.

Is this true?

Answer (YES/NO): NO